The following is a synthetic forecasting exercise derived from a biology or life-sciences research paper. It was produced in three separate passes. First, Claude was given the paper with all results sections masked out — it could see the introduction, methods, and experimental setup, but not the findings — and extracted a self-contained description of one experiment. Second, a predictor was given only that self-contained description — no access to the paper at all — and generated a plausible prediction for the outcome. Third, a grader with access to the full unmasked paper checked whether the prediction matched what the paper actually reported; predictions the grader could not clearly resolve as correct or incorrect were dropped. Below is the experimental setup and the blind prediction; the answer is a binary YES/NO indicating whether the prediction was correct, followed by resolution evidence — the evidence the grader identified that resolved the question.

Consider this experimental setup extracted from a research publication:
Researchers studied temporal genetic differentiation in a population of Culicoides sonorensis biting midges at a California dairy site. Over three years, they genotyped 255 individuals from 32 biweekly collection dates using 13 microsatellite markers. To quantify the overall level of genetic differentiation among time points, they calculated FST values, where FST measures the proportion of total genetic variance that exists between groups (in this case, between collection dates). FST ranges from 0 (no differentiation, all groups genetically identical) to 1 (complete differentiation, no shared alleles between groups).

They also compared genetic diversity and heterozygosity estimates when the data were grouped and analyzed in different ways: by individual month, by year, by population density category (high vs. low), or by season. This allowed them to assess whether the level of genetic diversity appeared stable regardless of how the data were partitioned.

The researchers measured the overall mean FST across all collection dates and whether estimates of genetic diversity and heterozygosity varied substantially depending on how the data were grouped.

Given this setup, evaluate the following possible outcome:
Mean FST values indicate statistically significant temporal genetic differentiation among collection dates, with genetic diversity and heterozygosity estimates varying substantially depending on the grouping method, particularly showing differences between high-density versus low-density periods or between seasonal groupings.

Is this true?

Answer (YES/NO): NO